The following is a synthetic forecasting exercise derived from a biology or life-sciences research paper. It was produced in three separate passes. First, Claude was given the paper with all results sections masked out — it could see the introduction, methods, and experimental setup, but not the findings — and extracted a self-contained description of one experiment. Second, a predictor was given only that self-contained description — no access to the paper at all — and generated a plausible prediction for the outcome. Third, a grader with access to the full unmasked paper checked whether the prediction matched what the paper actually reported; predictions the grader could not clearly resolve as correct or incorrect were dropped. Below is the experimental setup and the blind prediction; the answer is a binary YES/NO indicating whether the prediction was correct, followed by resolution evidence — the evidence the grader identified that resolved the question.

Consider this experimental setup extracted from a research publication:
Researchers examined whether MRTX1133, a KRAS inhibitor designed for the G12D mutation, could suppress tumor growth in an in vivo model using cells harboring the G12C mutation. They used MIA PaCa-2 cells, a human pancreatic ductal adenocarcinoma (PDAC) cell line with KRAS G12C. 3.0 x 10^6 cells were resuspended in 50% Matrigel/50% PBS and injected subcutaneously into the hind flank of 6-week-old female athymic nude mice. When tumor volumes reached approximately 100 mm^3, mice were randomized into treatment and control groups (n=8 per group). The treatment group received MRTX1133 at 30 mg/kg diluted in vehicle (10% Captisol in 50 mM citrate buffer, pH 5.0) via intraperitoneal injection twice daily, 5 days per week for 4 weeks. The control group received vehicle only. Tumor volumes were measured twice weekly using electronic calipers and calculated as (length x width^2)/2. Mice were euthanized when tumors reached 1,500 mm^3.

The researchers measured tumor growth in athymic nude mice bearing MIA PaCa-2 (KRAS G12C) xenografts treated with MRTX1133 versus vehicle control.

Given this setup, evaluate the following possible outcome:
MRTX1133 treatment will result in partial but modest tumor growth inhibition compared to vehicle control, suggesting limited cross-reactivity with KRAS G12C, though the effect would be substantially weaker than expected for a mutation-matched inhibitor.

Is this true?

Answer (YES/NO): NO